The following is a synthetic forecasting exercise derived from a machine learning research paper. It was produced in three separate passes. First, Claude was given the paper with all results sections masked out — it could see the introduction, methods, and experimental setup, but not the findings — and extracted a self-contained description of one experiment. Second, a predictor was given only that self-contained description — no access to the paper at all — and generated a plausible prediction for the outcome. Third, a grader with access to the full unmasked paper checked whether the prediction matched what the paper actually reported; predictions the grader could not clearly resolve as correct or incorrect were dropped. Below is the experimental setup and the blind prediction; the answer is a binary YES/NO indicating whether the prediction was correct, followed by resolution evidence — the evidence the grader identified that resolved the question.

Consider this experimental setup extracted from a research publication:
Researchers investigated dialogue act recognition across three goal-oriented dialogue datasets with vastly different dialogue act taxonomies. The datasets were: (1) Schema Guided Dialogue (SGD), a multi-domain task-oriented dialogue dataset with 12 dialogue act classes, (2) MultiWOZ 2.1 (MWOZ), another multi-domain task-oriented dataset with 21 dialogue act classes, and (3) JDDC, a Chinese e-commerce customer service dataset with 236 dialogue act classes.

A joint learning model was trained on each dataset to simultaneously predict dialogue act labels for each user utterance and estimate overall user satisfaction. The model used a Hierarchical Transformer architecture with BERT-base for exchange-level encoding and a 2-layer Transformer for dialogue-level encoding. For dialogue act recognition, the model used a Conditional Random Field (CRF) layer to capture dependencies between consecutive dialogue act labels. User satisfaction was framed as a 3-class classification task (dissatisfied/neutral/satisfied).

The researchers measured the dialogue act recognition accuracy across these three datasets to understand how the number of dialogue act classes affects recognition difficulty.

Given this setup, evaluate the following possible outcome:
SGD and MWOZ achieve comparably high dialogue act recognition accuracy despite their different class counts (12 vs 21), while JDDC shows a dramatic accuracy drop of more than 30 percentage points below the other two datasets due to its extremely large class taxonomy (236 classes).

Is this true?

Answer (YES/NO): NO